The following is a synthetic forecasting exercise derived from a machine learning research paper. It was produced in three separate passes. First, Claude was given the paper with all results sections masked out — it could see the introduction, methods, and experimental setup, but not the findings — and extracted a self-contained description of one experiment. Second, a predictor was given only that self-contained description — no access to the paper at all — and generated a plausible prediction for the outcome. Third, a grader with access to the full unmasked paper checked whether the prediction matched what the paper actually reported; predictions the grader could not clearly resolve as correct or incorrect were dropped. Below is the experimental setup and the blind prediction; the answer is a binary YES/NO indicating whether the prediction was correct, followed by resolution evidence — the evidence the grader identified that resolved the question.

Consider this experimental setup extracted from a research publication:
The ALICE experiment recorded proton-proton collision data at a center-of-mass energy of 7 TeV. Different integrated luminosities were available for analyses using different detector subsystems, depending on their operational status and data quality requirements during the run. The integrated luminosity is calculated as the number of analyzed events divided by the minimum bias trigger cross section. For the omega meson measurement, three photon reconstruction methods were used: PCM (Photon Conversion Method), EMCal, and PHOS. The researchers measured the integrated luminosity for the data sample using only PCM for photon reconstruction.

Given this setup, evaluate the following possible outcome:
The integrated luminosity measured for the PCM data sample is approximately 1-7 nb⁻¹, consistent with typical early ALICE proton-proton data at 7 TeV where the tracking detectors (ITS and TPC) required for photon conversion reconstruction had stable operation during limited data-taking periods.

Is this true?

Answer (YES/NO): NO